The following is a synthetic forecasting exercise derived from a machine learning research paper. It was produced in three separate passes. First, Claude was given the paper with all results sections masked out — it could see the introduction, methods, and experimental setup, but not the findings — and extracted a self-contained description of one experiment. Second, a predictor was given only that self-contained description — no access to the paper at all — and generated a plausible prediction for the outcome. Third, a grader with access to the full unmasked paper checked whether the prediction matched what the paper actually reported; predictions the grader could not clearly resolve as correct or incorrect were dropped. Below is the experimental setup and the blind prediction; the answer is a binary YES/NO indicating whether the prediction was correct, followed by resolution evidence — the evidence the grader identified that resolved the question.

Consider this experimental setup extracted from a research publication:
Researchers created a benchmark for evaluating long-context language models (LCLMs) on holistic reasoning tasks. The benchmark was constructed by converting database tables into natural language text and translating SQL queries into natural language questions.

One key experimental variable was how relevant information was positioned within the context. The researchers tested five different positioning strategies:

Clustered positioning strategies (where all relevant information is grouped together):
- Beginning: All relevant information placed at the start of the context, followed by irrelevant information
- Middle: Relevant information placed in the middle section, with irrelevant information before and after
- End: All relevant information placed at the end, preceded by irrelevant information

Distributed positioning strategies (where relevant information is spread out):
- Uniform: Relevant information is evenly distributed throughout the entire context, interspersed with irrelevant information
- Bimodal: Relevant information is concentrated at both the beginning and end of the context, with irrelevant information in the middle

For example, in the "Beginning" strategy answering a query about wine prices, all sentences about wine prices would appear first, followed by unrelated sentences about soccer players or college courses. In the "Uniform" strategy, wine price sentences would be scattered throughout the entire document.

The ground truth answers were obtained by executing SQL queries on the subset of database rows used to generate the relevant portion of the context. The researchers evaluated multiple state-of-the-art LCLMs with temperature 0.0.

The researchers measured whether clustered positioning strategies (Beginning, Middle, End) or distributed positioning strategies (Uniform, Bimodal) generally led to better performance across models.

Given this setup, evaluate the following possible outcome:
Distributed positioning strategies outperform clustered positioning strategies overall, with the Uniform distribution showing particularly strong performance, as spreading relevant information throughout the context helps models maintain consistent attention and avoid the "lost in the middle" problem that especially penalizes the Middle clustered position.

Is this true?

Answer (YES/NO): NO